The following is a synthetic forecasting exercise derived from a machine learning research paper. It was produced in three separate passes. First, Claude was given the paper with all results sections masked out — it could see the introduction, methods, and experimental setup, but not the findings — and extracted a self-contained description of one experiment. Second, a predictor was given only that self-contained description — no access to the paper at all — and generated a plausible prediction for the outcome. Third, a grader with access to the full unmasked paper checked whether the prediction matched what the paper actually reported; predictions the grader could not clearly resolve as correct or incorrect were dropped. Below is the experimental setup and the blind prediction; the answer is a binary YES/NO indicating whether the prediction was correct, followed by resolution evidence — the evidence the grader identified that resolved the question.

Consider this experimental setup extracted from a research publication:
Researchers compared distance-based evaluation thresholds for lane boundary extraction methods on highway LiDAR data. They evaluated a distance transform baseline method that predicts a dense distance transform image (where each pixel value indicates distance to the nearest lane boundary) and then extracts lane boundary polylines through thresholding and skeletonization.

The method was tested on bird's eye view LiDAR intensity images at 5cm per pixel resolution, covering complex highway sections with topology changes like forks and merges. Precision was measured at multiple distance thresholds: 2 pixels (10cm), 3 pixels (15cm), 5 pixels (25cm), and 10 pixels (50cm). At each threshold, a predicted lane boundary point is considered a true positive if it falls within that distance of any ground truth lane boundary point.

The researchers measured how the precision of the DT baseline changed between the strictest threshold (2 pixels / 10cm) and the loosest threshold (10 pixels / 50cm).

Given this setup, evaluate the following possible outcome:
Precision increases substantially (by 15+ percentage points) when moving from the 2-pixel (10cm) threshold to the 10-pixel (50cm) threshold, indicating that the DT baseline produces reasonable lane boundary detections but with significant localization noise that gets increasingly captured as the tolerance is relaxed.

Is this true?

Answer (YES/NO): YES